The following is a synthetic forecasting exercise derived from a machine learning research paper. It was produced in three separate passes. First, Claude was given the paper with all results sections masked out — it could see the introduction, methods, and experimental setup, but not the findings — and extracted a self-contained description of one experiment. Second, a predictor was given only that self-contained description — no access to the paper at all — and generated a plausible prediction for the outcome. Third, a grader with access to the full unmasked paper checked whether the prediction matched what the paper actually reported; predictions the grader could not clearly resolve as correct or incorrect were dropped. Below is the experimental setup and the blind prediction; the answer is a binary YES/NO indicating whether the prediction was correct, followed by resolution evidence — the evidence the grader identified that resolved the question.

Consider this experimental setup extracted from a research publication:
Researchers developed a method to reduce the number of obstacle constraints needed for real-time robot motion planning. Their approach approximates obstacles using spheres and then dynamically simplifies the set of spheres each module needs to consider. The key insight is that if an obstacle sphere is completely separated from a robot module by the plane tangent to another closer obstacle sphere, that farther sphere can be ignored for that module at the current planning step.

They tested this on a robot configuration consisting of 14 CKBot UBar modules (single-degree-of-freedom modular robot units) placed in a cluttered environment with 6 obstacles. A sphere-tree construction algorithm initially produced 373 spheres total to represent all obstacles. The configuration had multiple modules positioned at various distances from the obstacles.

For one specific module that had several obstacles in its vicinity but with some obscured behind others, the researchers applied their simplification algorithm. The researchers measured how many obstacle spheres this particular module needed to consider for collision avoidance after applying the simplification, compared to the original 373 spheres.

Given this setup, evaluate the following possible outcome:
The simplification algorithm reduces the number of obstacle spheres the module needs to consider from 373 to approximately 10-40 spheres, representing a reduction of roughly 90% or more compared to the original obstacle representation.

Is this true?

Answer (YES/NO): NO